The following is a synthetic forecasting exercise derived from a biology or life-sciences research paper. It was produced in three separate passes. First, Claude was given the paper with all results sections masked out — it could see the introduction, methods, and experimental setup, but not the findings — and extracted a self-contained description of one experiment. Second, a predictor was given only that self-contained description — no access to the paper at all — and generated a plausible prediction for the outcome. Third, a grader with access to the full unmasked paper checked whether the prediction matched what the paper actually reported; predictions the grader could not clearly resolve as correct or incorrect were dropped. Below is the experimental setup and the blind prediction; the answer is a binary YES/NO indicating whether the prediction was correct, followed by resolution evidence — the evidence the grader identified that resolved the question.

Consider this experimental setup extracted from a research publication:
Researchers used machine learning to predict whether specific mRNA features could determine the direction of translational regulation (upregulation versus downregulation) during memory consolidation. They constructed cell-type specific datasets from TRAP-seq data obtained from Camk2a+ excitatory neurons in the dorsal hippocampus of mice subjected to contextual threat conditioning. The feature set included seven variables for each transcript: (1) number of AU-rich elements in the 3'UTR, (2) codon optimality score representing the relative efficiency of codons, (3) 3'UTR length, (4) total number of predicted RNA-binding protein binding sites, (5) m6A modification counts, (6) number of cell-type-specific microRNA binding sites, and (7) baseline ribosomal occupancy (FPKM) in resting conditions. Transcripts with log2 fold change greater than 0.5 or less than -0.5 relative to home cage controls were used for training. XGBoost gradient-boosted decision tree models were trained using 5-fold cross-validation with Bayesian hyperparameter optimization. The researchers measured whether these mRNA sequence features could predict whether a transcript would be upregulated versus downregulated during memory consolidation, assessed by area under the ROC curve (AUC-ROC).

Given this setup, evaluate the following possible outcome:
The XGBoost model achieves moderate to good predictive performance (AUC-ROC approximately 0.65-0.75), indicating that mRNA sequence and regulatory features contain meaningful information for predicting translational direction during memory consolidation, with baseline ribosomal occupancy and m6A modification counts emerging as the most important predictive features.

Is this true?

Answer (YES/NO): NO